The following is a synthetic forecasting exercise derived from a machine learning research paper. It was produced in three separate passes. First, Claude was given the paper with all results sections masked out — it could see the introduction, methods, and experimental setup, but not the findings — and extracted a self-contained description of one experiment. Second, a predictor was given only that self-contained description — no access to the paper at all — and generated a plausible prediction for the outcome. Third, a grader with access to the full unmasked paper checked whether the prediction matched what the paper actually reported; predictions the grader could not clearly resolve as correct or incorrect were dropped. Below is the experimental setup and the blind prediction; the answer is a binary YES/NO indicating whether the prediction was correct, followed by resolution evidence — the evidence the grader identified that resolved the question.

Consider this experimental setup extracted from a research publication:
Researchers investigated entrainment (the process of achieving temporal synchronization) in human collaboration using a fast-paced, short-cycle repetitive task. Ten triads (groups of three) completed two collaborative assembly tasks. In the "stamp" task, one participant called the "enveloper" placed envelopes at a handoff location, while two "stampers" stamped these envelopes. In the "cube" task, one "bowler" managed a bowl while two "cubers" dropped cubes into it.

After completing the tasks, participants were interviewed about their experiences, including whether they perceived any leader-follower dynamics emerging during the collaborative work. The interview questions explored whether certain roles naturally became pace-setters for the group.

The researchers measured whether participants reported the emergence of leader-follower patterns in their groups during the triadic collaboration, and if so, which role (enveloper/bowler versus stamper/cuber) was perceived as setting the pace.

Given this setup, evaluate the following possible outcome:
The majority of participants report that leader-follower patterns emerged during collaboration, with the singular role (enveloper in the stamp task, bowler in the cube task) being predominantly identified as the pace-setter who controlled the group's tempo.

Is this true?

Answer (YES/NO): NO